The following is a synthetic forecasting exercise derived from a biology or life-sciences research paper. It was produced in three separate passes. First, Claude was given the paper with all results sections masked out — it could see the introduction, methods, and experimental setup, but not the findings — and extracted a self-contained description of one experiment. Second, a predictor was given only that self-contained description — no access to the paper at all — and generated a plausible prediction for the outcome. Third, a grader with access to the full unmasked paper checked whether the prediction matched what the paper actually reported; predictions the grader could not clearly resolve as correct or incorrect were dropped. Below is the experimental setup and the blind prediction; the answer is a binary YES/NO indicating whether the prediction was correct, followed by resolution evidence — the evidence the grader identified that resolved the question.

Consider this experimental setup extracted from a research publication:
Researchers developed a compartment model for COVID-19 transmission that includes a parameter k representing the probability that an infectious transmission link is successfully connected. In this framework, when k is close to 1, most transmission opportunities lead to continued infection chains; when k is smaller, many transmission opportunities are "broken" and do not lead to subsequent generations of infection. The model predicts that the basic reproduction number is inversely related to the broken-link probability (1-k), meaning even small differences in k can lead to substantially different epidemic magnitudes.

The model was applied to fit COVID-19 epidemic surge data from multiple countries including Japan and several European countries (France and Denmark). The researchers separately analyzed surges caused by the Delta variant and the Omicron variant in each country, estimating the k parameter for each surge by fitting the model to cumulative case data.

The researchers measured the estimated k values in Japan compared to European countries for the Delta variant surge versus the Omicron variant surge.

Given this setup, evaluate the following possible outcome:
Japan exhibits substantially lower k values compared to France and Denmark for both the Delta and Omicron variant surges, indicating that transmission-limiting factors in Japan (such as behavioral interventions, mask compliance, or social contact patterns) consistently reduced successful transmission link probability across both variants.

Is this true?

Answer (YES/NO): NO